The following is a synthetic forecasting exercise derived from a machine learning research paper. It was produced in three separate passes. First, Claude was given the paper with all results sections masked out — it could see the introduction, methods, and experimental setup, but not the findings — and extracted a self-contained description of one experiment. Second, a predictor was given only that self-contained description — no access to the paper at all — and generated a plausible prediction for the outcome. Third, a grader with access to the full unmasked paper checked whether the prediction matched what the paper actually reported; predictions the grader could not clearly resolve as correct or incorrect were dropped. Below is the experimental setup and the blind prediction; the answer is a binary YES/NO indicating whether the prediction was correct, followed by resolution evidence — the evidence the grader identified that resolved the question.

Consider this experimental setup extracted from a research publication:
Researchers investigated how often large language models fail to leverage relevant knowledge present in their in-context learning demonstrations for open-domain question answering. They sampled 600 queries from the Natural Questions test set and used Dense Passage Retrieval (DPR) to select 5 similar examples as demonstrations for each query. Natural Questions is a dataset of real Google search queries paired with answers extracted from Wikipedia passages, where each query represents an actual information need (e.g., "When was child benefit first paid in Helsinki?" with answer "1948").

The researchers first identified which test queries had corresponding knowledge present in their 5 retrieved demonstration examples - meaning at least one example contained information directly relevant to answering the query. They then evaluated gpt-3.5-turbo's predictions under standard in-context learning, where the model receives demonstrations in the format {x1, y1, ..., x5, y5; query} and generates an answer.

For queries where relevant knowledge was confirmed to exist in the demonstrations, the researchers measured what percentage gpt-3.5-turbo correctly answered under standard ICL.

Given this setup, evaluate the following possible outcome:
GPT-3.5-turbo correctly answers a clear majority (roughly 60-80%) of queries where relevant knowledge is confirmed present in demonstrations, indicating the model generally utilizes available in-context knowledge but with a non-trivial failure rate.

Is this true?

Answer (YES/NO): YES